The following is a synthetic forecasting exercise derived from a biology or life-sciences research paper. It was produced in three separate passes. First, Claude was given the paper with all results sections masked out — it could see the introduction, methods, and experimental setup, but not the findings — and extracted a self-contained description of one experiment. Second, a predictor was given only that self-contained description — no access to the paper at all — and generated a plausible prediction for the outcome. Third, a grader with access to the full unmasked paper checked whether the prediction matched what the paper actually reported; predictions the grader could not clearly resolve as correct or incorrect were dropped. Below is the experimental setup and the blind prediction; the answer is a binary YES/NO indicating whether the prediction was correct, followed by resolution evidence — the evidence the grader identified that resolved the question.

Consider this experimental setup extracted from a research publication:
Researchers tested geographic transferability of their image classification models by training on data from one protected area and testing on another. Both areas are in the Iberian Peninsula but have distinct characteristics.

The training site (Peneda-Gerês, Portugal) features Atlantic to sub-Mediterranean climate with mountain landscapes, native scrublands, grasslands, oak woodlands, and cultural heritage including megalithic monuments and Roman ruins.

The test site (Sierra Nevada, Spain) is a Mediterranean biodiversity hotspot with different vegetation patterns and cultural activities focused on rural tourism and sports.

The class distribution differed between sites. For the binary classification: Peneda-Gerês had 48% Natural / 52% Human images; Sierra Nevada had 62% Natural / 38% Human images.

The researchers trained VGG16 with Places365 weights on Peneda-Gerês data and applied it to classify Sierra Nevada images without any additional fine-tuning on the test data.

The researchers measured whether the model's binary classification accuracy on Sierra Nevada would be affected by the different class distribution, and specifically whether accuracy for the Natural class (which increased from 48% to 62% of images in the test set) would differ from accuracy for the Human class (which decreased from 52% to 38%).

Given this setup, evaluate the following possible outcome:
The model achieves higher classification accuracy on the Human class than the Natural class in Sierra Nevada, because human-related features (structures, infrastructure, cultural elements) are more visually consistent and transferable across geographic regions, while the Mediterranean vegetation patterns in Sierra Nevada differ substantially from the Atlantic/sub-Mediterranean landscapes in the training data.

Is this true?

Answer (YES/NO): YES